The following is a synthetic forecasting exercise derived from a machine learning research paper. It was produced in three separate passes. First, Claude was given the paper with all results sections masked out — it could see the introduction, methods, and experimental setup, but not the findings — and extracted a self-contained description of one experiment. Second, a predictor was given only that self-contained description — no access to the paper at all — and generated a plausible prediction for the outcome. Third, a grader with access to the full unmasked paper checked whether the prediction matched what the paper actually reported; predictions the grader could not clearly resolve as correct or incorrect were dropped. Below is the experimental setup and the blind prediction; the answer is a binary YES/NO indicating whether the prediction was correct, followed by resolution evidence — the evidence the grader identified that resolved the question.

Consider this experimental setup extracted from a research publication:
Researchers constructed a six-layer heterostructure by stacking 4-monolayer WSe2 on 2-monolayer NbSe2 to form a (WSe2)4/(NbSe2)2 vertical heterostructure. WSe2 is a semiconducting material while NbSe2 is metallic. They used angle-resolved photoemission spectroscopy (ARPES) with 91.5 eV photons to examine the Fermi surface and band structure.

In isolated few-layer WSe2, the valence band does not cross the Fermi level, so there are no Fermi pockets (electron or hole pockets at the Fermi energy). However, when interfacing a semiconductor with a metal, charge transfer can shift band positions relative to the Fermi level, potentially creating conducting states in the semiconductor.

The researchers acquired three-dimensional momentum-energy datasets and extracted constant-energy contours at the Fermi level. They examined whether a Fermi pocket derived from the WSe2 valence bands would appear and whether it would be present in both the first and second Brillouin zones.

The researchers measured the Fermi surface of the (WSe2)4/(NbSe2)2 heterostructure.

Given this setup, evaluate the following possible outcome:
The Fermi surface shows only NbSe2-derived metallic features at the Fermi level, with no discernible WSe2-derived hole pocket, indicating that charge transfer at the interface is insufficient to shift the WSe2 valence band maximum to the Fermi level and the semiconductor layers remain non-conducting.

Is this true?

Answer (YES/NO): NO